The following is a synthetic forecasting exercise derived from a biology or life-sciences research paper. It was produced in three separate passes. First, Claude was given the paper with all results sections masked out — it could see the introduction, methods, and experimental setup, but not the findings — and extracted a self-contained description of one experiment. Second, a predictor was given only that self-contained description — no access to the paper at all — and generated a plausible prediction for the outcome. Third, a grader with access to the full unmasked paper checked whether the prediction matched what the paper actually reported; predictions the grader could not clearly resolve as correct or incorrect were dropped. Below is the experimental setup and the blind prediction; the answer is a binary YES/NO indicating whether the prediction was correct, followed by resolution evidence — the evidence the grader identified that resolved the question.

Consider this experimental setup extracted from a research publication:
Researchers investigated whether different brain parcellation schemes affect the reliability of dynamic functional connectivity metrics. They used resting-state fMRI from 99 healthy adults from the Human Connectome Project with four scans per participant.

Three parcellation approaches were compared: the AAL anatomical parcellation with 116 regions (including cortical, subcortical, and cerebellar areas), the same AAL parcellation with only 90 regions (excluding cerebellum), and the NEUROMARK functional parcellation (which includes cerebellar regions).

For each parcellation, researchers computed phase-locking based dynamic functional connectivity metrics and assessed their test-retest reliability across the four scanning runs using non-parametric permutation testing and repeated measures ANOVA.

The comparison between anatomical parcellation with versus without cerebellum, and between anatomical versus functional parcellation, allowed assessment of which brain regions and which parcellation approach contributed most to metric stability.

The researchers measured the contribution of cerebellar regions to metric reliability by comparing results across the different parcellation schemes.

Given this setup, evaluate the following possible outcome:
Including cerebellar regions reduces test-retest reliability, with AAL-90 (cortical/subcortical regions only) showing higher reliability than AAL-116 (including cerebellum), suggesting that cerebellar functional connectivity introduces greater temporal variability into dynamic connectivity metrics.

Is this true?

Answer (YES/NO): NO